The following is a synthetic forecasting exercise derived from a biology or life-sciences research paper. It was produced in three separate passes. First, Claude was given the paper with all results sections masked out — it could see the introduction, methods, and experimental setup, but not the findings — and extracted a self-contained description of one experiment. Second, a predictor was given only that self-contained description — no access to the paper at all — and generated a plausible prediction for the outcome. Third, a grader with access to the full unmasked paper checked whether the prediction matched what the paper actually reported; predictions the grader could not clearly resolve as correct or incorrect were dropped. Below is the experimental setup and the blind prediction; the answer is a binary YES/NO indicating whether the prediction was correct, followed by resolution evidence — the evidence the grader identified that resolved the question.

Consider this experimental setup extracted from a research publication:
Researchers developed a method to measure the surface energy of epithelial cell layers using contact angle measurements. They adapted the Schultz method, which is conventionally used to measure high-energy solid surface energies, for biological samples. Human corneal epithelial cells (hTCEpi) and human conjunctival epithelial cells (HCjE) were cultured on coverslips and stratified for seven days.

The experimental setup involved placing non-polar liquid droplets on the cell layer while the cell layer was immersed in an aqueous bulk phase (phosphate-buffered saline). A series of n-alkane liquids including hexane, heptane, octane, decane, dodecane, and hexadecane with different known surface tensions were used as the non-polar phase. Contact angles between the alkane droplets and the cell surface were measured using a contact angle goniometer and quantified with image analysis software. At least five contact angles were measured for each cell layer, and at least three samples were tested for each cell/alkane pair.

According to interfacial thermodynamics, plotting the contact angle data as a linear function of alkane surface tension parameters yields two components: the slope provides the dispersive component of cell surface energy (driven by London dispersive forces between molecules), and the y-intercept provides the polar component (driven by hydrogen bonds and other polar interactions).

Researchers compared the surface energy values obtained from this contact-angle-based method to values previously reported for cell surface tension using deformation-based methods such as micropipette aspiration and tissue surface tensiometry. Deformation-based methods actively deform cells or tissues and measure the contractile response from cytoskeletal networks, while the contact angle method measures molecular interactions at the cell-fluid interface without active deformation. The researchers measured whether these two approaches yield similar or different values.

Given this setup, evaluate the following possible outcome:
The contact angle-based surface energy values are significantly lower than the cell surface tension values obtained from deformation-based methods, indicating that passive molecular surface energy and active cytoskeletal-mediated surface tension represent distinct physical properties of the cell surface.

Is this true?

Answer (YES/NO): NO